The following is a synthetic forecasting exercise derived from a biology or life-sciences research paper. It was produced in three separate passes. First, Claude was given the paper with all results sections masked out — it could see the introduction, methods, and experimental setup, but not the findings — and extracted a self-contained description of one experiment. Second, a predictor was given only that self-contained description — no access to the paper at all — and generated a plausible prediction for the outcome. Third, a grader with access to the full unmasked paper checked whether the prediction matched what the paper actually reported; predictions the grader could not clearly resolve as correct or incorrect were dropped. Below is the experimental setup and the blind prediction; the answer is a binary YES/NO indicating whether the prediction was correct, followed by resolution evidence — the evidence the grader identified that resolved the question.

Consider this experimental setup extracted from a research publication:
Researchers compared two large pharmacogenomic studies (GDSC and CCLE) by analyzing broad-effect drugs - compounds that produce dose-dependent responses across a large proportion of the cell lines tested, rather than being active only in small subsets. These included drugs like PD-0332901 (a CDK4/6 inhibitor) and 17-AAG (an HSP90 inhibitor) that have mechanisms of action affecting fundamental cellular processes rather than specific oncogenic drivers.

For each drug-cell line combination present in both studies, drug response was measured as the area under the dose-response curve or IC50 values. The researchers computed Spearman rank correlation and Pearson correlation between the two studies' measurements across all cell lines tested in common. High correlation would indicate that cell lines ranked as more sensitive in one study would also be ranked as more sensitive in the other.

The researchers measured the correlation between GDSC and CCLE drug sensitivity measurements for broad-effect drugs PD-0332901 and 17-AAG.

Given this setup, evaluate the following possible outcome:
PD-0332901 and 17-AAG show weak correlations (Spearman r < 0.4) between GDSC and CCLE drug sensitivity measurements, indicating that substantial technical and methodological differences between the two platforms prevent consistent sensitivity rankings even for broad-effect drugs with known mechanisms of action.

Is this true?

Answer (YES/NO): NO